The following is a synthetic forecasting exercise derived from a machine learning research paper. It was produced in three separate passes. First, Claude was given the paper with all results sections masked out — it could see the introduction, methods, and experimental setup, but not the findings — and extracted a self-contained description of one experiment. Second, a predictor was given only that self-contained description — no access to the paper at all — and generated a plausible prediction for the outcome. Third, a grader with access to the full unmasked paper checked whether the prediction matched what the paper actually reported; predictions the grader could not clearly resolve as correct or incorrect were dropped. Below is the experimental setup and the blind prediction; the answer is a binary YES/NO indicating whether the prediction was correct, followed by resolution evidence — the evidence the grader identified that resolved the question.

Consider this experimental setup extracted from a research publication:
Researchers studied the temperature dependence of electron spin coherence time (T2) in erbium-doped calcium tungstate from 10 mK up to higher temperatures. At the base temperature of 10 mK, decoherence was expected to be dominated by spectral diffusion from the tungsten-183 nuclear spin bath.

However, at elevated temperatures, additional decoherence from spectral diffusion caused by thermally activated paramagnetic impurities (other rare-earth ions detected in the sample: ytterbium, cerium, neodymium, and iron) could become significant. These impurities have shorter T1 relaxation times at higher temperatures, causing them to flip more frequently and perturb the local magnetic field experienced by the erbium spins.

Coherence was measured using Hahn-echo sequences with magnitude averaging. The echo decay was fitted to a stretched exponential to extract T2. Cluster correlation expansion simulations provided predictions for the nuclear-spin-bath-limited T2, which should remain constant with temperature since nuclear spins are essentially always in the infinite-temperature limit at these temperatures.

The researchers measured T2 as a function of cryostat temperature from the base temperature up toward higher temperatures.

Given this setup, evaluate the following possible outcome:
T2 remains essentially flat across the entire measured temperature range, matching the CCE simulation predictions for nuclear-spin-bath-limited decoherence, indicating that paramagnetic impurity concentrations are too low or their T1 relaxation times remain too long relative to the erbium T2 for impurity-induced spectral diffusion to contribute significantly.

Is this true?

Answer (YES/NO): NO